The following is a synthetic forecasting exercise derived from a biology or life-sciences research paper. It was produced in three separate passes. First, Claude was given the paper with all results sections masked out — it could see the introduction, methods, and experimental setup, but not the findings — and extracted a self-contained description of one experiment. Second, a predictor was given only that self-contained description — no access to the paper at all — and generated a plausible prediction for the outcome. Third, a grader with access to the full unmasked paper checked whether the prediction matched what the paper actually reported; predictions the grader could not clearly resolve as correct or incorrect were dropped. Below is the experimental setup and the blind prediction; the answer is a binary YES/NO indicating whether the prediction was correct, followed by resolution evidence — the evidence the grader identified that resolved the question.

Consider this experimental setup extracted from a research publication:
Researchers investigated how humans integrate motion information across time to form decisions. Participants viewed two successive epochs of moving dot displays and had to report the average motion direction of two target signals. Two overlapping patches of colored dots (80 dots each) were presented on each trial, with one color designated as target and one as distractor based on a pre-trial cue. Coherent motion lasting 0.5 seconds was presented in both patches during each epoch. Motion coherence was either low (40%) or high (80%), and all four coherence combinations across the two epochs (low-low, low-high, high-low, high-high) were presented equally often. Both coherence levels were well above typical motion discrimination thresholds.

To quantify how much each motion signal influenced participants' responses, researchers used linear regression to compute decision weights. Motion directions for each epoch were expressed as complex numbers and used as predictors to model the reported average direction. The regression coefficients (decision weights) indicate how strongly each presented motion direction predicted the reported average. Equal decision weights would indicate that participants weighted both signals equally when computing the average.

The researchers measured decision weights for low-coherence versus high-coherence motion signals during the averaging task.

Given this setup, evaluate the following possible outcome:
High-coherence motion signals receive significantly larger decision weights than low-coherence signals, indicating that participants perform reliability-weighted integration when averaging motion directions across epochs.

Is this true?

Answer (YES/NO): YES